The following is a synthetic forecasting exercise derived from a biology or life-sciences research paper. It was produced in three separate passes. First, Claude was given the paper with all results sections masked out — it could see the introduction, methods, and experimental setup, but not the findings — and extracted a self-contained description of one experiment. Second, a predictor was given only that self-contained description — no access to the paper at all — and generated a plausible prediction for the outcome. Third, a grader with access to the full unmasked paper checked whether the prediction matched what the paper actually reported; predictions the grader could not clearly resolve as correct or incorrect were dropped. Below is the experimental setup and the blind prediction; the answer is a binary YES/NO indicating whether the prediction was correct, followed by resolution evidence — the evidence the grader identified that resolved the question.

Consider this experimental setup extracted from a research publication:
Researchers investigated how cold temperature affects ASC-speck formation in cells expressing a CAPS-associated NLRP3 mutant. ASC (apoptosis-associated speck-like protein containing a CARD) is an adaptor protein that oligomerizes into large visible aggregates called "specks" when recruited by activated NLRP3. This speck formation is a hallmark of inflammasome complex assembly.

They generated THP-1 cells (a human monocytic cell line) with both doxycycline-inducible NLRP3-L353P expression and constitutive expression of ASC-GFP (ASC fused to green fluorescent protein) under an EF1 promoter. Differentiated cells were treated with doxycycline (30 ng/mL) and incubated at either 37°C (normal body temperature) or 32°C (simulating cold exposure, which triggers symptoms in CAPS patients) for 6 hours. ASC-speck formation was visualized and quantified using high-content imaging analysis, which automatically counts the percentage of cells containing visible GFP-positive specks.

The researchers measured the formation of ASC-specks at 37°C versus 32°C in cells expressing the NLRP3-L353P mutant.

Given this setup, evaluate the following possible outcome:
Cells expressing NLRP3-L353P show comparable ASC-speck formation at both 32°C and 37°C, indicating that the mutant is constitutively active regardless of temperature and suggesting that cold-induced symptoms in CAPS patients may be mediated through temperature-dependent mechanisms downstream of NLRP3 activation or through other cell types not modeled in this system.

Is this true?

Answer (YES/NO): NO